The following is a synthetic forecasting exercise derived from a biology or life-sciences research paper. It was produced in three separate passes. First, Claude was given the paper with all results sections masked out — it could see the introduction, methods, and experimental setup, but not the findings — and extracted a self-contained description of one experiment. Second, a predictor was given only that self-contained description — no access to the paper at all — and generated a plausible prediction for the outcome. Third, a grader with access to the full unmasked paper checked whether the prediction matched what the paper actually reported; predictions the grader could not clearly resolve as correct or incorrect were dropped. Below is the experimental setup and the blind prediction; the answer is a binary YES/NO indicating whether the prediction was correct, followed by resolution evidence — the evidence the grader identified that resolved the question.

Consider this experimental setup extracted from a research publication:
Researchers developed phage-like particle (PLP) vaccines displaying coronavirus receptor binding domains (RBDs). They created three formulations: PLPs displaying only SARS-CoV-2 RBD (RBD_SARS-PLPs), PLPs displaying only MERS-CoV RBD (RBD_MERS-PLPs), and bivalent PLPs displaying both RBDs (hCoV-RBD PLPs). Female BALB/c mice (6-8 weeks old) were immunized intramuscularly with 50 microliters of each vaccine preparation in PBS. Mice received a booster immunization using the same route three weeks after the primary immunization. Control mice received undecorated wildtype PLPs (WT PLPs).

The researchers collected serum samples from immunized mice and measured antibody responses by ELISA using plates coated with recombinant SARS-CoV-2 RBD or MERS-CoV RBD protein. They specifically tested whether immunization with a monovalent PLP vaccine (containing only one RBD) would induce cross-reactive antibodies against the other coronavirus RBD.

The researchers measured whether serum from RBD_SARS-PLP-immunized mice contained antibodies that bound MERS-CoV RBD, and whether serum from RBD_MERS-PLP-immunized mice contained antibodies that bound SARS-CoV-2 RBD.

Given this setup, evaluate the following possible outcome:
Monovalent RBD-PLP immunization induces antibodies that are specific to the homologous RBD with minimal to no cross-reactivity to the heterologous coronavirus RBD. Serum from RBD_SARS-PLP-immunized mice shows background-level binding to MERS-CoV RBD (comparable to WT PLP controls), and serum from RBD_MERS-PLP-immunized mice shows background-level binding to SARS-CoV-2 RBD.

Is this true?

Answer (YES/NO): YES